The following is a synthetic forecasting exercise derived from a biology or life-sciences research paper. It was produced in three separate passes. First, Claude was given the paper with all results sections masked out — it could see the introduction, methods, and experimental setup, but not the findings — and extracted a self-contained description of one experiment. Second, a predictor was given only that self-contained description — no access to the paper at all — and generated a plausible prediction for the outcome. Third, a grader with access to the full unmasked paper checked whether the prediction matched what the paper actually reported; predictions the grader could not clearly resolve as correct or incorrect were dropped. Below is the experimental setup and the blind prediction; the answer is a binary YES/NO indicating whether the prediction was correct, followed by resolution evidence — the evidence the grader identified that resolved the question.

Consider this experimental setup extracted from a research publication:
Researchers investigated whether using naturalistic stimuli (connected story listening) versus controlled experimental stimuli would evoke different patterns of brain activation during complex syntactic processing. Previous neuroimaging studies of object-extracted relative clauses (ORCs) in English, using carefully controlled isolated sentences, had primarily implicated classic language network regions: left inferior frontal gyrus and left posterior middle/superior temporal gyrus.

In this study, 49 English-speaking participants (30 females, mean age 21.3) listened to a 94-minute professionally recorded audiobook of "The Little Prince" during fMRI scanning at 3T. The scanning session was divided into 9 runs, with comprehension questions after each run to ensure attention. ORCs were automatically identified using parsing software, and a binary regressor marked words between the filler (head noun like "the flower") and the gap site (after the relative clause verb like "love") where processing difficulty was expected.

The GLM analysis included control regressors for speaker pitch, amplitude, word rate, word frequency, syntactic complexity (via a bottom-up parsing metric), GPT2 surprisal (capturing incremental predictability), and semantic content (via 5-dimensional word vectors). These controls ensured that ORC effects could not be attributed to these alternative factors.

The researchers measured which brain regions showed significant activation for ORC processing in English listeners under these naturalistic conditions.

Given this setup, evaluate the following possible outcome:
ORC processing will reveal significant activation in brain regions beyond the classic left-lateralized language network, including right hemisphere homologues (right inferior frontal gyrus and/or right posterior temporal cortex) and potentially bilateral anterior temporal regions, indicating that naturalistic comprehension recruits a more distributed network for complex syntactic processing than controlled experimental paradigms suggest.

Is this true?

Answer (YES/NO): NO